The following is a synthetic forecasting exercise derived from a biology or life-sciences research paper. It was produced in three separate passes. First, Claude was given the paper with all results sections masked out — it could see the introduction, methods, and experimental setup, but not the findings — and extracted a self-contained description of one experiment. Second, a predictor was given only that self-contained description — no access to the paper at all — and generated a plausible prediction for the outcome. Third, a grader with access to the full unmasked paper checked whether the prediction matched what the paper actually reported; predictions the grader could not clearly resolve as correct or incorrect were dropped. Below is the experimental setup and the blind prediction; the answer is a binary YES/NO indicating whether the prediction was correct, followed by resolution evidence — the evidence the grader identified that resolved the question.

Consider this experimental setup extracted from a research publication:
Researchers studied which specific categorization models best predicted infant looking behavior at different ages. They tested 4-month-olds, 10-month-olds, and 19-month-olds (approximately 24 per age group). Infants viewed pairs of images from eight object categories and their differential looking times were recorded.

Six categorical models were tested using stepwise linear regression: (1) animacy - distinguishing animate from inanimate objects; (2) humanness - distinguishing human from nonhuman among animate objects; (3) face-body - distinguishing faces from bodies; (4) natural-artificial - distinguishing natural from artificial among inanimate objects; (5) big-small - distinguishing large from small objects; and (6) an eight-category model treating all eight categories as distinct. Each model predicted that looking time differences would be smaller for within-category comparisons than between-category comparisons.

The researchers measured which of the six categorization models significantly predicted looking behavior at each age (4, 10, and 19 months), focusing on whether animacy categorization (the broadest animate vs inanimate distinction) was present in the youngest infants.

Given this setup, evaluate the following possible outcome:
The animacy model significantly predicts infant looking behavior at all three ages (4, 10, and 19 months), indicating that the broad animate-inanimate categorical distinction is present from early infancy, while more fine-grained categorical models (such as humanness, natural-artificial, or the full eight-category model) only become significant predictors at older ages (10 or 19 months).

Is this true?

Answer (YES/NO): NO